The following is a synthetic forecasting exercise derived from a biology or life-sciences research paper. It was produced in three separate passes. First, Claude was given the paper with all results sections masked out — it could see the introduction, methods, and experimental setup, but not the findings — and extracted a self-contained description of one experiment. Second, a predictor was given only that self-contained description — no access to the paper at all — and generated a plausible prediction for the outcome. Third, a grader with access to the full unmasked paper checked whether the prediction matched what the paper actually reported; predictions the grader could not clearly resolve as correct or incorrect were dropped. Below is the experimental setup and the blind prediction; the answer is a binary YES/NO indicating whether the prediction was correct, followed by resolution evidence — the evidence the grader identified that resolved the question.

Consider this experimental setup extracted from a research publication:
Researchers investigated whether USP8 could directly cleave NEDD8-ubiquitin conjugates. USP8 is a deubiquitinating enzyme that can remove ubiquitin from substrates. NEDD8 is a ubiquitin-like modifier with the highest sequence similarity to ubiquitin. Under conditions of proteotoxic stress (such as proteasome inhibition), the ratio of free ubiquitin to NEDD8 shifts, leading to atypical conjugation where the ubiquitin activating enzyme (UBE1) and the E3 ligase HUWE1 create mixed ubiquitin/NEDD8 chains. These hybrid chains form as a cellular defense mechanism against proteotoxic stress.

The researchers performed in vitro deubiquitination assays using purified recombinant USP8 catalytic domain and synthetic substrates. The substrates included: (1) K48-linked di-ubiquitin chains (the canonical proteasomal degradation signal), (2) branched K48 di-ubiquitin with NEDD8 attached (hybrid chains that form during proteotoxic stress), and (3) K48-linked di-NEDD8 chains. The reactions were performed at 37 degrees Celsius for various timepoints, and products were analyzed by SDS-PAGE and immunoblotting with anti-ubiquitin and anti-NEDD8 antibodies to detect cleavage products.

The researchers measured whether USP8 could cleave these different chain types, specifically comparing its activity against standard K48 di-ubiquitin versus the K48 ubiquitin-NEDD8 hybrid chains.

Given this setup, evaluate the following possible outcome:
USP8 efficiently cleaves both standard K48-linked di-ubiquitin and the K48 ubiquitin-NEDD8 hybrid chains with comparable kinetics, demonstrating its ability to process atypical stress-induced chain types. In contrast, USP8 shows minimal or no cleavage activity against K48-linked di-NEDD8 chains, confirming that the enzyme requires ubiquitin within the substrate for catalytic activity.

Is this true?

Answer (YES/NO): NO